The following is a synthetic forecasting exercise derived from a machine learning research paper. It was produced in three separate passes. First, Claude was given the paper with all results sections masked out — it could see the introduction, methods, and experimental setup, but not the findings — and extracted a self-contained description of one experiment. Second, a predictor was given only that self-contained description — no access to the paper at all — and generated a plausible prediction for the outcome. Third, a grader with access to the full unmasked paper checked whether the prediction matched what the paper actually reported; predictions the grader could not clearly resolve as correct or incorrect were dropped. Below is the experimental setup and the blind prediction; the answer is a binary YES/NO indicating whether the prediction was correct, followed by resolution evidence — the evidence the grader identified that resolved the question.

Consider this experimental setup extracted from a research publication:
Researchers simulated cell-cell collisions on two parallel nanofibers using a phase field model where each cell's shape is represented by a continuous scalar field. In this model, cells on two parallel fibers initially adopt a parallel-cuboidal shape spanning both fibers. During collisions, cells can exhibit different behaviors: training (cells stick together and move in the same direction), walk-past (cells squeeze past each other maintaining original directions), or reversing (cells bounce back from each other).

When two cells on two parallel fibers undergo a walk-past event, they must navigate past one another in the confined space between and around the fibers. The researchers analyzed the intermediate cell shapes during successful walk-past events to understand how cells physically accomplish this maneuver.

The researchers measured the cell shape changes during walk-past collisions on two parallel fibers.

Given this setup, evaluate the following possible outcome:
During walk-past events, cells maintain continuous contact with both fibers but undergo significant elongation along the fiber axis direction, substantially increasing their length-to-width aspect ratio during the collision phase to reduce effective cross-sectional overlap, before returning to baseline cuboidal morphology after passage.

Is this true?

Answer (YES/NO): NO